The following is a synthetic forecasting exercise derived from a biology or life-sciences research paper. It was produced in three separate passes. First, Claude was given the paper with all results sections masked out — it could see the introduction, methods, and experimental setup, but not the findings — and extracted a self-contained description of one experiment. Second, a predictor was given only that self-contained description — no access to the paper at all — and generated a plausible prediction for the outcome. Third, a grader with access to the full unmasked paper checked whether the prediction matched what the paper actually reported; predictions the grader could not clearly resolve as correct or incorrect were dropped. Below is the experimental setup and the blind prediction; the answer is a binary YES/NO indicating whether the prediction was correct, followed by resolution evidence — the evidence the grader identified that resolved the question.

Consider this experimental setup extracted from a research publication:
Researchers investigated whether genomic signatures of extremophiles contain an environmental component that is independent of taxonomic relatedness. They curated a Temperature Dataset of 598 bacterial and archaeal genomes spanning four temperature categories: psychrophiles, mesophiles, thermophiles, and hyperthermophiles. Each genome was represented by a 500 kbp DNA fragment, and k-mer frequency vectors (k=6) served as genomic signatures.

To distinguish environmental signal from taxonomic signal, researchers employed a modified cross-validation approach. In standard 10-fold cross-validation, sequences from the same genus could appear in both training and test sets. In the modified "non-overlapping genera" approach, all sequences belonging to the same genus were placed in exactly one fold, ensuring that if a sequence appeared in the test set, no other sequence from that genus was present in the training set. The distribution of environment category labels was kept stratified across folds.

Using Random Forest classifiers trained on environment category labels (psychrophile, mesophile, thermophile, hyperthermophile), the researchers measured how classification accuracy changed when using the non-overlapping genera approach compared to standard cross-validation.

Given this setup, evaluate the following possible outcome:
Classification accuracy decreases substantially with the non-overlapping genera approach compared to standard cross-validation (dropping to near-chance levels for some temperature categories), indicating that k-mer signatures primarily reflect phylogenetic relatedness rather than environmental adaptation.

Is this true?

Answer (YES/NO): NO